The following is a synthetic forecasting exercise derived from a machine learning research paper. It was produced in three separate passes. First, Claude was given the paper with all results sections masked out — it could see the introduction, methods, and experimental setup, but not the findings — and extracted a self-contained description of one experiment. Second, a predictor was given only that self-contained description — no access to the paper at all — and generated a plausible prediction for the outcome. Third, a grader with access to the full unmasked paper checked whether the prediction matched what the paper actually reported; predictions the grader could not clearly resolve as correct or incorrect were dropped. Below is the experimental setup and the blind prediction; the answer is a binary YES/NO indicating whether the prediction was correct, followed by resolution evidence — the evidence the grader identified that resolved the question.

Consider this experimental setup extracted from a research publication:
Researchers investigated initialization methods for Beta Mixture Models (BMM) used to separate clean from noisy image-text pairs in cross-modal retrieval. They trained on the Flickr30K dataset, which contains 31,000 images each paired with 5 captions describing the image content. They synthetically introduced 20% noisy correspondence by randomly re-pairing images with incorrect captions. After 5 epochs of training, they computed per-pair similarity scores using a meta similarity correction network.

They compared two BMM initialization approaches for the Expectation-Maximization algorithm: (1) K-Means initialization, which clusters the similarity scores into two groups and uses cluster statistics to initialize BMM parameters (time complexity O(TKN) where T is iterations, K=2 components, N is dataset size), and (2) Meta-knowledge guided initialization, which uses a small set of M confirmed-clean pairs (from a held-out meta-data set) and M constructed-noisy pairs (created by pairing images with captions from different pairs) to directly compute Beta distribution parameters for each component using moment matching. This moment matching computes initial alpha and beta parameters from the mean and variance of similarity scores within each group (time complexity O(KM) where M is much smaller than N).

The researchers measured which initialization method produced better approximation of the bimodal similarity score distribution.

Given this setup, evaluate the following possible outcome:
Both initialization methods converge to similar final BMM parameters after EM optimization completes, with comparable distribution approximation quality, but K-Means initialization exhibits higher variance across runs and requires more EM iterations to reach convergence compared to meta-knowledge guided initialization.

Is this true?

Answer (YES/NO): NO